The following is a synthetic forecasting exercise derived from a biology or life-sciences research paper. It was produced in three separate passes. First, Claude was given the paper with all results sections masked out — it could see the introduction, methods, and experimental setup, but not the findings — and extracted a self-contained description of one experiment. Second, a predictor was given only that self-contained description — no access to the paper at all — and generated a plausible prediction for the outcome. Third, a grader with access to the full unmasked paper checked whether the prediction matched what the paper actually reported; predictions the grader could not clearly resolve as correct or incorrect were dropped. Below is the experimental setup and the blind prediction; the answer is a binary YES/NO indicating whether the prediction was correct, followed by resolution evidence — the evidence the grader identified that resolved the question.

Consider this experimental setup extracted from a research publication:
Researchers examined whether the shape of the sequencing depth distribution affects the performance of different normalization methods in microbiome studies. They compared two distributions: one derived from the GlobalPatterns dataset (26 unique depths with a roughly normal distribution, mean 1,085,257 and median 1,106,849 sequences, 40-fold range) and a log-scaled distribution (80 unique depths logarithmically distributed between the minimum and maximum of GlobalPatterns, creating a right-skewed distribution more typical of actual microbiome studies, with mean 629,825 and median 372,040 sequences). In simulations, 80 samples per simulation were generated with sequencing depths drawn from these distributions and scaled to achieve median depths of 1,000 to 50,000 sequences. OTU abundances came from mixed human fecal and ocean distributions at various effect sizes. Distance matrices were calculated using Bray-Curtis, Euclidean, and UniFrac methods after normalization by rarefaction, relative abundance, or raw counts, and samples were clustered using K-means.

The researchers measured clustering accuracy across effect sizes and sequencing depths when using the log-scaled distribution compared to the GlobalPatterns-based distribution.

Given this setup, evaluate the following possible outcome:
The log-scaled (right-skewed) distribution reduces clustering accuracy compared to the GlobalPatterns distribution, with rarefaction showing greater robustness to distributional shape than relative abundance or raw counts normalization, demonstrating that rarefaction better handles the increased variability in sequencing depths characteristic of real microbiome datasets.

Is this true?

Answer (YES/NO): NO